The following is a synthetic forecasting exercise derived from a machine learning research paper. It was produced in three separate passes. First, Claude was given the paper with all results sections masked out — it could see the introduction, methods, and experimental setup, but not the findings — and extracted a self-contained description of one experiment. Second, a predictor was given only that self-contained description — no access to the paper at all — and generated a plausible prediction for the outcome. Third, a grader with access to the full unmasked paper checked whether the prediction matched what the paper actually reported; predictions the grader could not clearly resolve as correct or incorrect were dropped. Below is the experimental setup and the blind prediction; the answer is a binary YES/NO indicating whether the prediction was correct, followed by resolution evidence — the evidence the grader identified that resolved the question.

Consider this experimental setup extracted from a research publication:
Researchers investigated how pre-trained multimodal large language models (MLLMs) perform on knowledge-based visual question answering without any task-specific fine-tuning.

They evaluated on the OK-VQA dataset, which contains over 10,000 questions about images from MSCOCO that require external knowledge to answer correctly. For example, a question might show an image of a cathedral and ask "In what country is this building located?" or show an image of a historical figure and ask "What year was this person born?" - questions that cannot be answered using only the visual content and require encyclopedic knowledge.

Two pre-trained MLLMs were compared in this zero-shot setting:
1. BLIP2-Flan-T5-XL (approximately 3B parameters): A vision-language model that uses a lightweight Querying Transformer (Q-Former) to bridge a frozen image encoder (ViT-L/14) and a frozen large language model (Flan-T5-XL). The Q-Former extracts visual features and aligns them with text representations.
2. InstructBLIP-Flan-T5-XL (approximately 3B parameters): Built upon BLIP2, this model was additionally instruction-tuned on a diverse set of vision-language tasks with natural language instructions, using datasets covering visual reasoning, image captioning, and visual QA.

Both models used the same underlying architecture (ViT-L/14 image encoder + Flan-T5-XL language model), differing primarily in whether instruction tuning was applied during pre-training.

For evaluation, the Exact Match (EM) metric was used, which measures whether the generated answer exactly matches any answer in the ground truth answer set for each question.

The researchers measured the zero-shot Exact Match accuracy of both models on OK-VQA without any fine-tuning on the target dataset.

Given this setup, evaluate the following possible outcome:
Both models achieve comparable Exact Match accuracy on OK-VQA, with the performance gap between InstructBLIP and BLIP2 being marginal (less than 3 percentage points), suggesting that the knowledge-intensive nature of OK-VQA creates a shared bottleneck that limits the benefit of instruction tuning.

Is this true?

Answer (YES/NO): NO